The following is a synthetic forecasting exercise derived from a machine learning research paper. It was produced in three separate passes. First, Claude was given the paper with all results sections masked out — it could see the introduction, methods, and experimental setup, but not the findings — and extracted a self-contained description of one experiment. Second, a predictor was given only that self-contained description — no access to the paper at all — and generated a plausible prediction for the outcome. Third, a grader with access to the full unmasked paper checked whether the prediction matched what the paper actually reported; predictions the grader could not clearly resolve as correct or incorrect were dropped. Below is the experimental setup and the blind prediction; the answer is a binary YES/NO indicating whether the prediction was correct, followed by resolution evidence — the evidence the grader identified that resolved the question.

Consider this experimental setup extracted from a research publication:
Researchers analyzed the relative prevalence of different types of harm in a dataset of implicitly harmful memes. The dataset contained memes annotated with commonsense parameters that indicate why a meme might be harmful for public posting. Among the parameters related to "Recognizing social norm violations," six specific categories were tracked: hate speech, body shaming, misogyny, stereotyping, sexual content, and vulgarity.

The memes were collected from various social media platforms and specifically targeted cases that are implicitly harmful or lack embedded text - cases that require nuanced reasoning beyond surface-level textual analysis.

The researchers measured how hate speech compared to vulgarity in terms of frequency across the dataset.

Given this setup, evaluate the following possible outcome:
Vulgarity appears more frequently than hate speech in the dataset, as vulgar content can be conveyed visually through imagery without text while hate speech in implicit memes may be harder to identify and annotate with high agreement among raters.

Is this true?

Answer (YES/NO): YES